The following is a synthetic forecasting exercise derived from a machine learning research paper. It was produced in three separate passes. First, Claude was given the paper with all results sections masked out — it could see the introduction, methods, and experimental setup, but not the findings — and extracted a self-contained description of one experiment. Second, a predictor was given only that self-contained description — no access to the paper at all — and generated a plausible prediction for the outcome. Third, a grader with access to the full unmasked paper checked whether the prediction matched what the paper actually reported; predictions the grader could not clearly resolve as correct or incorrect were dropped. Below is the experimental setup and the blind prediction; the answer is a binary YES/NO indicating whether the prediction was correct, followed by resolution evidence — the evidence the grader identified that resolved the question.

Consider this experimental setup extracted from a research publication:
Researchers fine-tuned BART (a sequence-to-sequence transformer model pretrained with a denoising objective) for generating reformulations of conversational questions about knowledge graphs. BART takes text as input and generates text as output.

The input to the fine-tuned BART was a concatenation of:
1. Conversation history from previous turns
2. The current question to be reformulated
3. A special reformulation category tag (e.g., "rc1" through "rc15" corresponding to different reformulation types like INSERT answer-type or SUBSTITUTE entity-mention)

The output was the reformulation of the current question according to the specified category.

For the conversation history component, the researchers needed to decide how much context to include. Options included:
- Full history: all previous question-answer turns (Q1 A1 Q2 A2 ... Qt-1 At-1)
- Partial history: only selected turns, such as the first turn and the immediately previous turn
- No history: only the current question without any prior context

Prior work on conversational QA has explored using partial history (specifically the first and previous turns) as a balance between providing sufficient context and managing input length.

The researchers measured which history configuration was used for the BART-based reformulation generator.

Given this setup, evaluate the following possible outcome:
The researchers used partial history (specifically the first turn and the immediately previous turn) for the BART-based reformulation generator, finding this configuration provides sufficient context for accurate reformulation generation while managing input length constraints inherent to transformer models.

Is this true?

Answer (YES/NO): YES